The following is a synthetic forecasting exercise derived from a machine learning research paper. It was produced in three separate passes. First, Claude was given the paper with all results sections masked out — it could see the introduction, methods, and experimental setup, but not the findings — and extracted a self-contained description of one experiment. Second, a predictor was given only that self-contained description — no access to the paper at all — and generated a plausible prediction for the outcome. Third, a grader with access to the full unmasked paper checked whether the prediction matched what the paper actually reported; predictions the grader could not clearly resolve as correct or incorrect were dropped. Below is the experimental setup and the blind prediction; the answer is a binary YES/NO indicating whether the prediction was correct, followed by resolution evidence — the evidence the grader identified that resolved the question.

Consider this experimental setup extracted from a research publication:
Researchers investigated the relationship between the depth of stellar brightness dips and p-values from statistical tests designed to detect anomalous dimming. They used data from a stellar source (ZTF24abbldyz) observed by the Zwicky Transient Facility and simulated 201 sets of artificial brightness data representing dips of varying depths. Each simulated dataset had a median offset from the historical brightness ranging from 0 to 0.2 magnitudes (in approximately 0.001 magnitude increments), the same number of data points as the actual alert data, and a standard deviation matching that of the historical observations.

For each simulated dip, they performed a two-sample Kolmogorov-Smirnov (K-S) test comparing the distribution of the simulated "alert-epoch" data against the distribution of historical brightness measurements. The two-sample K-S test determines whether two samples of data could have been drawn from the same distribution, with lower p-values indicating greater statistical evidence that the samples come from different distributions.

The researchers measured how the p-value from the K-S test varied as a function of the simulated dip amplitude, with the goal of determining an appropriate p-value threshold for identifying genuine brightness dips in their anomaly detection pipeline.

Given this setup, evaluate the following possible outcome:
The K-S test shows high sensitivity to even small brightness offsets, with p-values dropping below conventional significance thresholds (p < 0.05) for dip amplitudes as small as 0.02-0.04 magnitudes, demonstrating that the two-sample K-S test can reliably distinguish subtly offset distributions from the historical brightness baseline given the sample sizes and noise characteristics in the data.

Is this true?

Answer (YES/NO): NO